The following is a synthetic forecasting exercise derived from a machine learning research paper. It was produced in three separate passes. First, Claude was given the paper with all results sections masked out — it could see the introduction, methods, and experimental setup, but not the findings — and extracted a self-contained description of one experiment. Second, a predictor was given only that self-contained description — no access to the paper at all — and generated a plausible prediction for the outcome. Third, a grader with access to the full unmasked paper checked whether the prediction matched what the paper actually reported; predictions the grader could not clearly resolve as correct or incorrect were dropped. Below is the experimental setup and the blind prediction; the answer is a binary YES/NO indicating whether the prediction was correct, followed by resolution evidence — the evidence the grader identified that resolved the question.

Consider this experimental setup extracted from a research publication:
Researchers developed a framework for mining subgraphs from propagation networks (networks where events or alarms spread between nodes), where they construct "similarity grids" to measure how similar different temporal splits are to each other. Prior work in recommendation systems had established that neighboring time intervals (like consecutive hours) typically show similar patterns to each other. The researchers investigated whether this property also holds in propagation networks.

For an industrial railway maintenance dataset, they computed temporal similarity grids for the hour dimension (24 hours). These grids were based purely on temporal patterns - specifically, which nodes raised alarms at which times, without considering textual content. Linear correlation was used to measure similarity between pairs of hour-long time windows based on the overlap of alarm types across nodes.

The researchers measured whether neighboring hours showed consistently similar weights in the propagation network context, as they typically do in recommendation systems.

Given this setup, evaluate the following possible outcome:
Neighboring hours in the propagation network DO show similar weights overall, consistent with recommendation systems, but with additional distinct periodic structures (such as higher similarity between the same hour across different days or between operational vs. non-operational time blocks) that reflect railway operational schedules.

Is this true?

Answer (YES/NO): NO